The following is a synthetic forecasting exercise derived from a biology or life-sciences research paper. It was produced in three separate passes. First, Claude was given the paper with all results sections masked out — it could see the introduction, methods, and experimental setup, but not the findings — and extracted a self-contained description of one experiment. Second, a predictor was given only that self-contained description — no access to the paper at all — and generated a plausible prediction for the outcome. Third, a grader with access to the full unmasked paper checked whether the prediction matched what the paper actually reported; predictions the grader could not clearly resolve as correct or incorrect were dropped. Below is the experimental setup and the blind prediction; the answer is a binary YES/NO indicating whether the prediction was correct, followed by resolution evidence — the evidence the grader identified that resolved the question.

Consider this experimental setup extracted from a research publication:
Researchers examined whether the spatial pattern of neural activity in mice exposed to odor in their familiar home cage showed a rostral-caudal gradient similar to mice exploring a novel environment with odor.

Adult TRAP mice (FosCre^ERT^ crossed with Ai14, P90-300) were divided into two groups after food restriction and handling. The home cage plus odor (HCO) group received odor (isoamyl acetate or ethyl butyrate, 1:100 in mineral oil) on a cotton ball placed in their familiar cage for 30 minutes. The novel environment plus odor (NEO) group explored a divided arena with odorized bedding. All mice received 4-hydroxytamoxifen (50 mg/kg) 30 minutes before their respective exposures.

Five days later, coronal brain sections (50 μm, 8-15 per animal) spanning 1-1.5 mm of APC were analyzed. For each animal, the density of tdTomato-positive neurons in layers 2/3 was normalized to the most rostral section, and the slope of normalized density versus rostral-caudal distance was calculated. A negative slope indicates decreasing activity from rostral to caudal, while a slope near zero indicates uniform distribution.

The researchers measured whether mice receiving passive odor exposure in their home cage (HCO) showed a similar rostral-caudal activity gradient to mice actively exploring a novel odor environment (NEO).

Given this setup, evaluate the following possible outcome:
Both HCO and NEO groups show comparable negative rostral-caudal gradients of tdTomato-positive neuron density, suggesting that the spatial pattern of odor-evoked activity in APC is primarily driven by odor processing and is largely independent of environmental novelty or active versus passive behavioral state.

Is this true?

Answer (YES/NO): NO